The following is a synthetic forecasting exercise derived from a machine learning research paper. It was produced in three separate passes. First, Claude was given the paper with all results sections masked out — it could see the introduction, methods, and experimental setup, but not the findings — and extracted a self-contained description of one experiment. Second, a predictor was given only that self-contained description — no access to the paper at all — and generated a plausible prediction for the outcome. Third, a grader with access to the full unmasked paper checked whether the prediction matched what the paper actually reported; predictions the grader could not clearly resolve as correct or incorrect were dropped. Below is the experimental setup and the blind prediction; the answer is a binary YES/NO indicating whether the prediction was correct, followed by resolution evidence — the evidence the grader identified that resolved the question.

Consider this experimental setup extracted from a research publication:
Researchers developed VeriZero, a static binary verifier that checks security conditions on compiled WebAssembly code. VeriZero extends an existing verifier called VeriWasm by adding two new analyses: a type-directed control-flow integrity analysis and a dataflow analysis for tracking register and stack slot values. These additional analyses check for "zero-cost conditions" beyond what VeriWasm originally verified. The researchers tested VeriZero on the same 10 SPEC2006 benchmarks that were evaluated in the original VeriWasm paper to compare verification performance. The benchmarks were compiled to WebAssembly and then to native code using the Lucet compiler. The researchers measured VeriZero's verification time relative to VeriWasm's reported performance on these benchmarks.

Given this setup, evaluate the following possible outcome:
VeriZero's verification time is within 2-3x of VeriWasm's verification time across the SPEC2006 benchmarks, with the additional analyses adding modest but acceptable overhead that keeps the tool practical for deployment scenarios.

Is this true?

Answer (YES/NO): NO